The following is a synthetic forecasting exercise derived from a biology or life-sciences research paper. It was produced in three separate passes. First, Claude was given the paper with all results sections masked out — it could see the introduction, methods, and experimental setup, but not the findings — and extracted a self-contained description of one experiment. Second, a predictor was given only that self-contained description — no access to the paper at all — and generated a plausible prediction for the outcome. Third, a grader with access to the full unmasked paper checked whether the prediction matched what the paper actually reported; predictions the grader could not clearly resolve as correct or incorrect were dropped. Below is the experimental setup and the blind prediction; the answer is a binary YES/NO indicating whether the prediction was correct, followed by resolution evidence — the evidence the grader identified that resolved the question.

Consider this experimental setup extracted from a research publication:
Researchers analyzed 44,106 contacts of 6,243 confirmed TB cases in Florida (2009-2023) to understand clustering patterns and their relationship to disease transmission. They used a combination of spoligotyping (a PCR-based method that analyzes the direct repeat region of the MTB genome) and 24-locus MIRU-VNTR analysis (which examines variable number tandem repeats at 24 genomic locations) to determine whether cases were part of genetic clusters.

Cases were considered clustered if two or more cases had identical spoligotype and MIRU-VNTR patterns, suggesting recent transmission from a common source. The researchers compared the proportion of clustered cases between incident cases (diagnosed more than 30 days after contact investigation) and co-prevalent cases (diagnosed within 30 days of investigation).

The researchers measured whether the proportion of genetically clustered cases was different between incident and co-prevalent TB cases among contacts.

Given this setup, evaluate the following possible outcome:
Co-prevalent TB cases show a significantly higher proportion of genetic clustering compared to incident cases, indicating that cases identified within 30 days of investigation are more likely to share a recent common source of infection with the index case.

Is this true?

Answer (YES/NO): YES